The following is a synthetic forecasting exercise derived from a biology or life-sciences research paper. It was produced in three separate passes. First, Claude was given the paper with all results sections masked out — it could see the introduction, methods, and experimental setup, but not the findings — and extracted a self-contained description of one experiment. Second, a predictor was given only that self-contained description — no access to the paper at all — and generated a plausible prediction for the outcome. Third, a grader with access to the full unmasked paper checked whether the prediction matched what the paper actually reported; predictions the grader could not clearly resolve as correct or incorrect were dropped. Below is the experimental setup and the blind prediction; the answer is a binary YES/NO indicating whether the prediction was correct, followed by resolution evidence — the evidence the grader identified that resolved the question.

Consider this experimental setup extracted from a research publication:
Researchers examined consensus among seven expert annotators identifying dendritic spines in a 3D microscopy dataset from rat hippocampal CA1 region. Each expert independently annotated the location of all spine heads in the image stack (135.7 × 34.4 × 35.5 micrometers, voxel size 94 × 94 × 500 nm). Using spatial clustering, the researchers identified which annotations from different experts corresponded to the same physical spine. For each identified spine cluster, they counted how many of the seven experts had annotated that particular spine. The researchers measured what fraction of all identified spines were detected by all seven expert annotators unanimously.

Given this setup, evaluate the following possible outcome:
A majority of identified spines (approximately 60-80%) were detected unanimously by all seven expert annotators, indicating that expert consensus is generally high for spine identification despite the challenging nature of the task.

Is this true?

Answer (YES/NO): NO